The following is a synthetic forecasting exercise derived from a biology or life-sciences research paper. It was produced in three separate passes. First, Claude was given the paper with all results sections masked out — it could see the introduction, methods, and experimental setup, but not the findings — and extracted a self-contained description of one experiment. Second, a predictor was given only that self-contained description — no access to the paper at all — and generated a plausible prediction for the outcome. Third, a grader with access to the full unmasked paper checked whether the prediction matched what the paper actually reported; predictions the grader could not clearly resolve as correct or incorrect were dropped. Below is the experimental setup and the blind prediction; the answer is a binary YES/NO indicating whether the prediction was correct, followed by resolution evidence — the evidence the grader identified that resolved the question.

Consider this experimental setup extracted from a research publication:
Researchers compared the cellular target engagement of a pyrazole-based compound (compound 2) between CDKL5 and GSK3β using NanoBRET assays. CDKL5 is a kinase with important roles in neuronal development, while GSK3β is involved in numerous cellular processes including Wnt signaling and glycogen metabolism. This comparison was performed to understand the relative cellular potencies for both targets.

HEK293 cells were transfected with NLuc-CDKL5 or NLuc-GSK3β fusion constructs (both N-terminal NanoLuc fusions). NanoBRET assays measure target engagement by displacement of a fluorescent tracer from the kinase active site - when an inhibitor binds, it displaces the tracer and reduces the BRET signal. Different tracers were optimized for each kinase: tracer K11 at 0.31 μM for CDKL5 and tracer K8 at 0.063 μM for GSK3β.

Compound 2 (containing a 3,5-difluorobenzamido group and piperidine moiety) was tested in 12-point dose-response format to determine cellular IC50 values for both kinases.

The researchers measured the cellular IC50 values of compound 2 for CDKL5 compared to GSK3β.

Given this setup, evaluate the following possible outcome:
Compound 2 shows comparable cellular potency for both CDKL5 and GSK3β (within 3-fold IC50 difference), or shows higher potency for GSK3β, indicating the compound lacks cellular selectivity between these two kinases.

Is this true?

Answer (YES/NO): YES